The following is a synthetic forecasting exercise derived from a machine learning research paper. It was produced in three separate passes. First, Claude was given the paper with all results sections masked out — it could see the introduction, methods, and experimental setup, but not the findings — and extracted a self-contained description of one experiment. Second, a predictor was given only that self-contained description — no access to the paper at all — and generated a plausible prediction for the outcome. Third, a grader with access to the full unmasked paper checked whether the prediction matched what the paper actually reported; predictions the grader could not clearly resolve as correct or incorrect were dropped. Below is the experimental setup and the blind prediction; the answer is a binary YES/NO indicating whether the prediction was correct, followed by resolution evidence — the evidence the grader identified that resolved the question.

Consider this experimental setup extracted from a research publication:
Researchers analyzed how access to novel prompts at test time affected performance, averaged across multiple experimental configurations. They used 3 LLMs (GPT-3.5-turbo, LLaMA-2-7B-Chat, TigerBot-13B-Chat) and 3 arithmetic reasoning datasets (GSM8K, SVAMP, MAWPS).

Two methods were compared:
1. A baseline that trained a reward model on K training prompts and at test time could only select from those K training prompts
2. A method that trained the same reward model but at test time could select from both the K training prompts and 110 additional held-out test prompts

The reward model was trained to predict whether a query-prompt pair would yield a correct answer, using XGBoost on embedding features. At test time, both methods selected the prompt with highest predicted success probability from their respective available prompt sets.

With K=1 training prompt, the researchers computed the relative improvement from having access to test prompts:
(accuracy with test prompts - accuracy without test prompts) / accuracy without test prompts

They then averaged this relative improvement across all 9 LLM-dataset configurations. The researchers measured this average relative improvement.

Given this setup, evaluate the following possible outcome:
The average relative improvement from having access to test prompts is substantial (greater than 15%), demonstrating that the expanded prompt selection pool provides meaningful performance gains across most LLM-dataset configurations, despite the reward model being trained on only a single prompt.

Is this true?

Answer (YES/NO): YES